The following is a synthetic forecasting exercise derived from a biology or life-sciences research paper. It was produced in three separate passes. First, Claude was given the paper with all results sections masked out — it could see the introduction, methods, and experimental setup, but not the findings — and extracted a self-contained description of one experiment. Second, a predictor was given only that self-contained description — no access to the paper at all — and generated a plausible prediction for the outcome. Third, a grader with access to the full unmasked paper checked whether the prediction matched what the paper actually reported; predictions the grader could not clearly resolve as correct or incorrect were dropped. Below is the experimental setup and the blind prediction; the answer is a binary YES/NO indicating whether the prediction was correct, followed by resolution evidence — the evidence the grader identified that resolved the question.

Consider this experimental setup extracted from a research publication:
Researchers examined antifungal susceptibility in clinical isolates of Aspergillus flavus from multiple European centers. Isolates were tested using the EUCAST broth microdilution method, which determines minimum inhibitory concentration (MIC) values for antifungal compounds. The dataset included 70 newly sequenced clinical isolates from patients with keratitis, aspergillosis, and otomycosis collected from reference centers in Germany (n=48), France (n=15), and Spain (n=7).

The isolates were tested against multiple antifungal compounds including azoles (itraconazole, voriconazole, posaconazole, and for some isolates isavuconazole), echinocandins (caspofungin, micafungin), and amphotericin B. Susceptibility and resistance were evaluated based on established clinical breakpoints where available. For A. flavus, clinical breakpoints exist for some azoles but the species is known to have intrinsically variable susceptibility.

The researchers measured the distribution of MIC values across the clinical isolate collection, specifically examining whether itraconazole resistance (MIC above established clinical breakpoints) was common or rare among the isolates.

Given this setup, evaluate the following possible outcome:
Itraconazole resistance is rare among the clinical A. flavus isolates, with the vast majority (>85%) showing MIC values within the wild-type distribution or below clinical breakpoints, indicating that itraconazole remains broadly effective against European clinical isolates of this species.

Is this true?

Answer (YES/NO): YES